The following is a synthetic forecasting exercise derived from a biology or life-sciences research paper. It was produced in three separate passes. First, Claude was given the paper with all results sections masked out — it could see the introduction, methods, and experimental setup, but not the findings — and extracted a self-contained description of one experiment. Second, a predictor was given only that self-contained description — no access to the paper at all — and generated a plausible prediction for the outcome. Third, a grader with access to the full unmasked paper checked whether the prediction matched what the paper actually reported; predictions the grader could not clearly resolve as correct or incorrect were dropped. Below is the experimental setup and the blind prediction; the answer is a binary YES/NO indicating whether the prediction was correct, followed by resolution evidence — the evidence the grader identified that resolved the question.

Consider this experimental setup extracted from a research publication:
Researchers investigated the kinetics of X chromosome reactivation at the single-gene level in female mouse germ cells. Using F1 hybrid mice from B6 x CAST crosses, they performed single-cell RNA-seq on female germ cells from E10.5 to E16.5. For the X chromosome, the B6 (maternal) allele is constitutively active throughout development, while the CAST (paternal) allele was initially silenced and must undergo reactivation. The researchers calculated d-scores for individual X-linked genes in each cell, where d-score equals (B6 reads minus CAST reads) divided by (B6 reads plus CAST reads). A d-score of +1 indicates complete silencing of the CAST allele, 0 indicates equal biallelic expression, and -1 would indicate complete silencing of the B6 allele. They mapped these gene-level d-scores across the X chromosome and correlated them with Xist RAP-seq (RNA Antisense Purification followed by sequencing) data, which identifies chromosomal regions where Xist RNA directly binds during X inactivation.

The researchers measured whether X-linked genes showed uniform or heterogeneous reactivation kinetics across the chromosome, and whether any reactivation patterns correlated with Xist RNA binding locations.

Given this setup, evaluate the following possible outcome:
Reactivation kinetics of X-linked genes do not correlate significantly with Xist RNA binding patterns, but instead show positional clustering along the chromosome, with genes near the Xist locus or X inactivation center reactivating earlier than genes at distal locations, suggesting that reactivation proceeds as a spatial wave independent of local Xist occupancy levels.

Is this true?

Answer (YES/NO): NO